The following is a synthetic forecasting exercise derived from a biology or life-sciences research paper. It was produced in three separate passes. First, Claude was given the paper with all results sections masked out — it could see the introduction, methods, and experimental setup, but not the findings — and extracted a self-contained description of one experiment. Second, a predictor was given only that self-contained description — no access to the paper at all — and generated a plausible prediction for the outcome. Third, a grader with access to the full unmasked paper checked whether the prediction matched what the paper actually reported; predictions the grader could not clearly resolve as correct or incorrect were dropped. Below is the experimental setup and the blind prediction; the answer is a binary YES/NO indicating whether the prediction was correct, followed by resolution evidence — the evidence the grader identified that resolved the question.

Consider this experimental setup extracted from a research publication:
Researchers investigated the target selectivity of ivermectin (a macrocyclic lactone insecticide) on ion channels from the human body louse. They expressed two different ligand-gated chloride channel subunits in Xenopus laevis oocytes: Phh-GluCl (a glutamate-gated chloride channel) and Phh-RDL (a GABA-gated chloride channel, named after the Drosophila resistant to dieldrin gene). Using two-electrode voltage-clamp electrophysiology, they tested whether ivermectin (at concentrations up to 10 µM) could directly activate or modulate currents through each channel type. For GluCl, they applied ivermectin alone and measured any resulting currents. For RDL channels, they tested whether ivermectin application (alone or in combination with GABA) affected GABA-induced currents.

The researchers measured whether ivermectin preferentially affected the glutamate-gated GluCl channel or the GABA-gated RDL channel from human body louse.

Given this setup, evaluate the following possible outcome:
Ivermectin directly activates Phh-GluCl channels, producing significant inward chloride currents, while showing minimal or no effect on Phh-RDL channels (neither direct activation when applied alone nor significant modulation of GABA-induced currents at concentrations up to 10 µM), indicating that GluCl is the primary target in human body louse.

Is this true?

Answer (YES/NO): NO